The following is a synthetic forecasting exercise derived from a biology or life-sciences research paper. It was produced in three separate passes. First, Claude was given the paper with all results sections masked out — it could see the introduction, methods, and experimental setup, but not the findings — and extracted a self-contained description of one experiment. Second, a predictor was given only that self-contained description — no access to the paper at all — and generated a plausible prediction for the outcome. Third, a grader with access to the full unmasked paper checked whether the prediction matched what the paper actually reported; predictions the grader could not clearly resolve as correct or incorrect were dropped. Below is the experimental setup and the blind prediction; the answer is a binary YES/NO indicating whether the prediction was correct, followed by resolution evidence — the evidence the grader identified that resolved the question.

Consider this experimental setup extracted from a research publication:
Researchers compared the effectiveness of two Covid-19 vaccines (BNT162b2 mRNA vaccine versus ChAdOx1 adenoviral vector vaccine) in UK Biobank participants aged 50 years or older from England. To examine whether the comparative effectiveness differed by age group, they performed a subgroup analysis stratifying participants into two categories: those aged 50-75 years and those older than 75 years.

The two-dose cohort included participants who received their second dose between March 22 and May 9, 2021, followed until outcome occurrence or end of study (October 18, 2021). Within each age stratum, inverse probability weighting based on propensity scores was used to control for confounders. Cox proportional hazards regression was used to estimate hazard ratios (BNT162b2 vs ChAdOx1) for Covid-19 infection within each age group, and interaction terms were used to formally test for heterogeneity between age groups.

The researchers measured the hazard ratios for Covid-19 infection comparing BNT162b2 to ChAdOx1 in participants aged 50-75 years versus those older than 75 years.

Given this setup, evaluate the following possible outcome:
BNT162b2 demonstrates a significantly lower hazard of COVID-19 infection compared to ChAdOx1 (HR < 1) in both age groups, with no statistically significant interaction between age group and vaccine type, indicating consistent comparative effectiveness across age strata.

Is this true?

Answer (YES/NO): YES